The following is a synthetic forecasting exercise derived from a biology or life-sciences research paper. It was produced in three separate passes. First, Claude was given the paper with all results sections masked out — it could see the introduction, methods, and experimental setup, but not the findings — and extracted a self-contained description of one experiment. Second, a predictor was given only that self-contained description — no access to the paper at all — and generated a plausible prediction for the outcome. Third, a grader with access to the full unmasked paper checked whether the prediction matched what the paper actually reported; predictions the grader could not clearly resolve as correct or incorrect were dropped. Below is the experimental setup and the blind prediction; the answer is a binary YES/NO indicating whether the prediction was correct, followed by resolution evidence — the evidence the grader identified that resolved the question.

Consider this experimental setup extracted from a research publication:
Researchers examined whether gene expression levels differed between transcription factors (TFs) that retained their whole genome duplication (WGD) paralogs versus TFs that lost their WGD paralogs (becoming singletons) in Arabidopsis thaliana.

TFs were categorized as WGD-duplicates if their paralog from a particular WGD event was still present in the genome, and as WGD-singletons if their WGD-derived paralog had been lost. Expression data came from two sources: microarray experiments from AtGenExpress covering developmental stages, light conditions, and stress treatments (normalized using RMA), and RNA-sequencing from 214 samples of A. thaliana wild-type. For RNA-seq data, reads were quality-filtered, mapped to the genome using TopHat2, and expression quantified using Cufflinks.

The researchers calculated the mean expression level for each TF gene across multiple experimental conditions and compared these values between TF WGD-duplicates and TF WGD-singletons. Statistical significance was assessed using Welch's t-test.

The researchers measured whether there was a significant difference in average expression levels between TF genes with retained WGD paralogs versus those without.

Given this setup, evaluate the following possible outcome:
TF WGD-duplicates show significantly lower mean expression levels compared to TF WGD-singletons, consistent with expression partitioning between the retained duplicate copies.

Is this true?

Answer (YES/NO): NO